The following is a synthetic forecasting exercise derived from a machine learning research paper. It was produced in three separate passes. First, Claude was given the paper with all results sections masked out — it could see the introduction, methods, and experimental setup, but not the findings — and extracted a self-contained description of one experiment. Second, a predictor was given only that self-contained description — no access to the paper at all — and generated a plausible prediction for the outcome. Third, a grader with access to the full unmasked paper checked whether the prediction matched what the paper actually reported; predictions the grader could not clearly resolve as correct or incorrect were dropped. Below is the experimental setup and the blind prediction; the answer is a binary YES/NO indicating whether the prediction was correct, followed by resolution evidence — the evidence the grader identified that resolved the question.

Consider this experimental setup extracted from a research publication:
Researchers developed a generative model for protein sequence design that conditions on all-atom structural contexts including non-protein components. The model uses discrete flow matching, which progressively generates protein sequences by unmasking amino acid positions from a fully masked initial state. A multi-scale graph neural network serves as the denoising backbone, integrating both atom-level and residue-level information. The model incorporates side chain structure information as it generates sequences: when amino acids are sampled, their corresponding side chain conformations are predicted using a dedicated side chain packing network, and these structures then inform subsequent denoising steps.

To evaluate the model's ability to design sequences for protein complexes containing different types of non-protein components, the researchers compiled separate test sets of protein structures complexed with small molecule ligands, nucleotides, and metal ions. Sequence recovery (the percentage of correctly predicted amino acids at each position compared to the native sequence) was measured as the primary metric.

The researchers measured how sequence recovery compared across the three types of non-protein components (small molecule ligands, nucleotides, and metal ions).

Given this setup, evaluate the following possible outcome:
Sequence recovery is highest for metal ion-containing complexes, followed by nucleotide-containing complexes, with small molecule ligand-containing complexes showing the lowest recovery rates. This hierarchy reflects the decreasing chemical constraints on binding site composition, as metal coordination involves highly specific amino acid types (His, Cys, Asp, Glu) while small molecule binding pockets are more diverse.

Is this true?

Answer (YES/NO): NO